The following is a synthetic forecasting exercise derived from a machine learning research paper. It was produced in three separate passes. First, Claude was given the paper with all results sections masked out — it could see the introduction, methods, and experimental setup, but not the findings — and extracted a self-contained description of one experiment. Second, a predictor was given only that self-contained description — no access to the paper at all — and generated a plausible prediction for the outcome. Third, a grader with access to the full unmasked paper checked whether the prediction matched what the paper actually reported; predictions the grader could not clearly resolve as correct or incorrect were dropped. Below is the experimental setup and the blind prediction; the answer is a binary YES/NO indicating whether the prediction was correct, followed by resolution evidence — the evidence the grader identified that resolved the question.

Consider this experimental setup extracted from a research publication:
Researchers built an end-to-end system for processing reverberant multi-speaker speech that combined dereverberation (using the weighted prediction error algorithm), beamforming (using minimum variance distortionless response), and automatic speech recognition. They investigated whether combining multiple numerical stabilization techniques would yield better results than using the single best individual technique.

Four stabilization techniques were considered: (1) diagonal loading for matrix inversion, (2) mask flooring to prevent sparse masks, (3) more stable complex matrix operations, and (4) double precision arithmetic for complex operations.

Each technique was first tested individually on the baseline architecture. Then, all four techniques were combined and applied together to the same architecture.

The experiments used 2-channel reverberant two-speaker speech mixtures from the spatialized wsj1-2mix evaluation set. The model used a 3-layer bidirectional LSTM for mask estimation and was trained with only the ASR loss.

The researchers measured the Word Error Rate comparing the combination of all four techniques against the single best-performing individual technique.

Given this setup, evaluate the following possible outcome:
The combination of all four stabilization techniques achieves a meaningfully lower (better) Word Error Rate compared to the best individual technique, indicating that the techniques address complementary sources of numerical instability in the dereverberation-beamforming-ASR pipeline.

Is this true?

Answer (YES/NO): NO